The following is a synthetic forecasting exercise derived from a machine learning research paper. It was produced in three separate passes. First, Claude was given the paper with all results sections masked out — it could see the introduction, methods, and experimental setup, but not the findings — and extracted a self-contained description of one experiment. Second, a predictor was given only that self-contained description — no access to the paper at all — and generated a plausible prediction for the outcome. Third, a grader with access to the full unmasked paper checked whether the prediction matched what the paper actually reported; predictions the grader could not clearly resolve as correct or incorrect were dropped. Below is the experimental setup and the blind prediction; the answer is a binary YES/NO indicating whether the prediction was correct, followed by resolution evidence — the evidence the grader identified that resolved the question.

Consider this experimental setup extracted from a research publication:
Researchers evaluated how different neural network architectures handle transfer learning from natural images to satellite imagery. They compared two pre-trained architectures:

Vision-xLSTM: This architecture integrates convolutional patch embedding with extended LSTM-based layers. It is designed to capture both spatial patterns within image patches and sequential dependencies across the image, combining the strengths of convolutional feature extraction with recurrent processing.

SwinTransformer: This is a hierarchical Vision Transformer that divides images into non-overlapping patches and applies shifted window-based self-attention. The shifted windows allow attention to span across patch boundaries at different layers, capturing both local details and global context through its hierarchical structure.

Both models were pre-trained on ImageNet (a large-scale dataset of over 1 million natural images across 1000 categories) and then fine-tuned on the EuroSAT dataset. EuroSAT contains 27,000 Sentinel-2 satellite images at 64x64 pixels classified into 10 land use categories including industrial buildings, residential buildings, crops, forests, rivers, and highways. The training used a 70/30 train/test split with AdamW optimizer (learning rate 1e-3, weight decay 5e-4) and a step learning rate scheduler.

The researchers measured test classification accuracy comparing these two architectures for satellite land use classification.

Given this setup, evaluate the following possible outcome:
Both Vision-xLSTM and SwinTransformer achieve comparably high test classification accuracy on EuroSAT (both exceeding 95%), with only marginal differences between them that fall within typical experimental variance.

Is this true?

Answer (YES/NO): NO